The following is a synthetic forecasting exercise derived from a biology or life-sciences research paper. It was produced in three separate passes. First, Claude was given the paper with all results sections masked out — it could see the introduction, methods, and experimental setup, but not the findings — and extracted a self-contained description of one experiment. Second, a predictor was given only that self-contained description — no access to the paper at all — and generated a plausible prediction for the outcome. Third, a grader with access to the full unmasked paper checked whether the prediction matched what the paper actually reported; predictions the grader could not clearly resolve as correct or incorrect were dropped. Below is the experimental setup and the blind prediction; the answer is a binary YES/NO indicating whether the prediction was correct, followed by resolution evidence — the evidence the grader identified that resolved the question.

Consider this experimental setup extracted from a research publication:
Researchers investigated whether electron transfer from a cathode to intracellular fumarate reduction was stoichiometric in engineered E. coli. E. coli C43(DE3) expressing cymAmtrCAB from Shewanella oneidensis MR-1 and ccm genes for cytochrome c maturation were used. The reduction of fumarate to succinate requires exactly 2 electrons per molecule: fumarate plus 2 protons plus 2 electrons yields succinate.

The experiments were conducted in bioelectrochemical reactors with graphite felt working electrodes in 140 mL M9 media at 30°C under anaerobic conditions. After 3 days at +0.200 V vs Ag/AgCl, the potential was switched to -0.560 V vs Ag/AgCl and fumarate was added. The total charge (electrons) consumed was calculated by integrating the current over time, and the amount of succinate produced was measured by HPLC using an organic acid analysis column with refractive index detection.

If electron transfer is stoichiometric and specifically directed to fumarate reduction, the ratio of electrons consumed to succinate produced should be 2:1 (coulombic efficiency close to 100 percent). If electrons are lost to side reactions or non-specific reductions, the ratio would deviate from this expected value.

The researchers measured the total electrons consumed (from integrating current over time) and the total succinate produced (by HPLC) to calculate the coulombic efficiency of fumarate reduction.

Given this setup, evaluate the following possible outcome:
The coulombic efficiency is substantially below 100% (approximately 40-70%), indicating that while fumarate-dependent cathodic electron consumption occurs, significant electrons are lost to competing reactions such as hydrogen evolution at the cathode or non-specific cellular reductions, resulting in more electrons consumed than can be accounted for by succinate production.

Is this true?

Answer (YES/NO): NO